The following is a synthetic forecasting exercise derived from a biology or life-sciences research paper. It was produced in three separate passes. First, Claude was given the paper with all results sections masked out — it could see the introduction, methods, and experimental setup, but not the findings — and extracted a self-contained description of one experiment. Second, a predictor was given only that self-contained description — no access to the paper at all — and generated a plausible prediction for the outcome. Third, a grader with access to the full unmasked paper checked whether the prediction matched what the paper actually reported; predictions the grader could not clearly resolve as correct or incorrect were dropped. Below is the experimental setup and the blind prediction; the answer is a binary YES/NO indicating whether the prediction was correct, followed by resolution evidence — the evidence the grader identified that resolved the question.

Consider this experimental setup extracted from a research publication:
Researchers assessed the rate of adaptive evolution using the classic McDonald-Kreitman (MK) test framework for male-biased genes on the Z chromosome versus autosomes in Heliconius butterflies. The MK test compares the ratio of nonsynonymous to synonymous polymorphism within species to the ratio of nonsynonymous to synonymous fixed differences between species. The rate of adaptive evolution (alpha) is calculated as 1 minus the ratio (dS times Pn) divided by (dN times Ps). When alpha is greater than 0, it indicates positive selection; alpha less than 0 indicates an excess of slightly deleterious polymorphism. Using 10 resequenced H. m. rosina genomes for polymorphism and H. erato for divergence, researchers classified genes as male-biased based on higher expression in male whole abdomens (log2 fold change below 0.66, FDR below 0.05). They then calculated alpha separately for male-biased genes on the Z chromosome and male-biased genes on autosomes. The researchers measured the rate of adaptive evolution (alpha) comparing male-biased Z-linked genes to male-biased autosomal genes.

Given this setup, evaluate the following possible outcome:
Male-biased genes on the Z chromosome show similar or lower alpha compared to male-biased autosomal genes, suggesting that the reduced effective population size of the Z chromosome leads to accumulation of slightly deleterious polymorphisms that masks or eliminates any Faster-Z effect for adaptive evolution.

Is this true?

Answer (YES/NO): YES